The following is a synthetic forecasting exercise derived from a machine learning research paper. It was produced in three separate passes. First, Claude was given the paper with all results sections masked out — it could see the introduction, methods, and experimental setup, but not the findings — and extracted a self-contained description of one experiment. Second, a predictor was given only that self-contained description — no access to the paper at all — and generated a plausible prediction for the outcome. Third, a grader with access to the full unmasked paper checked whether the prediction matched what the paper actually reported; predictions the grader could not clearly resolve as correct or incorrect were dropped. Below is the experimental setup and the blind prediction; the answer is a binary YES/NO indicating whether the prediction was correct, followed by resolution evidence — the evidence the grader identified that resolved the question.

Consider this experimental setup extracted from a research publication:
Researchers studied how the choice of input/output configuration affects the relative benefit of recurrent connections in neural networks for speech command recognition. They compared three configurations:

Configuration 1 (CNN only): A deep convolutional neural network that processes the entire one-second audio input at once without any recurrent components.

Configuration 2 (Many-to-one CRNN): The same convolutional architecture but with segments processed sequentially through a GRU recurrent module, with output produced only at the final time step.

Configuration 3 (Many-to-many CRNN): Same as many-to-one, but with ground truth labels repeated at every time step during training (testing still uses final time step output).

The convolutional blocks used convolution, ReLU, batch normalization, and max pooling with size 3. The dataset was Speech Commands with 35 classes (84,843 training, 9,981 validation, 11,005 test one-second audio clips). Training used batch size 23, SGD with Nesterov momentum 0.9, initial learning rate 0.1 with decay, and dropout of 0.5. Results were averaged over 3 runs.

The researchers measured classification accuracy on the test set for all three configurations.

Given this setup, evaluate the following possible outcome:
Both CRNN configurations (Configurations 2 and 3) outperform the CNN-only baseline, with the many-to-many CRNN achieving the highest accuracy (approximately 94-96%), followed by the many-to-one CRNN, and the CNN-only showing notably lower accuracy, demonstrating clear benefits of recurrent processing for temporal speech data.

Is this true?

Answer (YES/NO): NO